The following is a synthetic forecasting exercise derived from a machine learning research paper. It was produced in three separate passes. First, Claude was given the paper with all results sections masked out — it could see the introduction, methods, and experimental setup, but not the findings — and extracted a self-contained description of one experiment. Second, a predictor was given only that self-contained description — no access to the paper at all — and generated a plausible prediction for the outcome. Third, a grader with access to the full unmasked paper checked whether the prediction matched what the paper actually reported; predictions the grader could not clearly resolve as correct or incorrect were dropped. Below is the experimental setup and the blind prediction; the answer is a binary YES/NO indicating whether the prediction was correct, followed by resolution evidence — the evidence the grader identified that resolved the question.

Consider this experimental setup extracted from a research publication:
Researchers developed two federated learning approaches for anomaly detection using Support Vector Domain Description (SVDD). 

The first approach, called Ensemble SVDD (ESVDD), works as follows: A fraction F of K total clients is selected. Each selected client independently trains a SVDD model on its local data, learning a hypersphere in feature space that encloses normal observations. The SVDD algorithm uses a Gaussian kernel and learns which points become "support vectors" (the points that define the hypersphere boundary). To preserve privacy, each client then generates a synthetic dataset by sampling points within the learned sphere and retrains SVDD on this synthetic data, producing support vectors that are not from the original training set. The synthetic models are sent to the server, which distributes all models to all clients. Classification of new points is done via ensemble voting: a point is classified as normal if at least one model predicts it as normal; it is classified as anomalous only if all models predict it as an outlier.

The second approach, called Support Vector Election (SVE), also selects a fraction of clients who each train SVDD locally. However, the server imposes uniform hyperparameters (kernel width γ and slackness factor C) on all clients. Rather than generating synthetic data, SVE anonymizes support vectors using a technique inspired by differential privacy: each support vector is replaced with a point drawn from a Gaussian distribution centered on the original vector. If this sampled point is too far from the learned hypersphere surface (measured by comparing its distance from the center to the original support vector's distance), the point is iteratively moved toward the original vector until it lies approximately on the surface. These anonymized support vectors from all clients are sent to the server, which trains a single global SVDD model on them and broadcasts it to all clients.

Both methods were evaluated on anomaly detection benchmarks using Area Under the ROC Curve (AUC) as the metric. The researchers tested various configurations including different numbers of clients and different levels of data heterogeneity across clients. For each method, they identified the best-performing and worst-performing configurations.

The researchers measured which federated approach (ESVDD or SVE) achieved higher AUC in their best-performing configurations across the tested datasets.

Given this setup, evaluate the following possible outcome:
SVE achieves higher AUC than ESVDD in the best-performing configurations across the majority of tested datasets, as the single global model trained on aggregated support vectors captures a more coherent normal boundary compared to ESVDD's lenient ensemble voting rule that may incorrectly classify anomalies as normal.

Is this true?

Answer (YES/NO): NO